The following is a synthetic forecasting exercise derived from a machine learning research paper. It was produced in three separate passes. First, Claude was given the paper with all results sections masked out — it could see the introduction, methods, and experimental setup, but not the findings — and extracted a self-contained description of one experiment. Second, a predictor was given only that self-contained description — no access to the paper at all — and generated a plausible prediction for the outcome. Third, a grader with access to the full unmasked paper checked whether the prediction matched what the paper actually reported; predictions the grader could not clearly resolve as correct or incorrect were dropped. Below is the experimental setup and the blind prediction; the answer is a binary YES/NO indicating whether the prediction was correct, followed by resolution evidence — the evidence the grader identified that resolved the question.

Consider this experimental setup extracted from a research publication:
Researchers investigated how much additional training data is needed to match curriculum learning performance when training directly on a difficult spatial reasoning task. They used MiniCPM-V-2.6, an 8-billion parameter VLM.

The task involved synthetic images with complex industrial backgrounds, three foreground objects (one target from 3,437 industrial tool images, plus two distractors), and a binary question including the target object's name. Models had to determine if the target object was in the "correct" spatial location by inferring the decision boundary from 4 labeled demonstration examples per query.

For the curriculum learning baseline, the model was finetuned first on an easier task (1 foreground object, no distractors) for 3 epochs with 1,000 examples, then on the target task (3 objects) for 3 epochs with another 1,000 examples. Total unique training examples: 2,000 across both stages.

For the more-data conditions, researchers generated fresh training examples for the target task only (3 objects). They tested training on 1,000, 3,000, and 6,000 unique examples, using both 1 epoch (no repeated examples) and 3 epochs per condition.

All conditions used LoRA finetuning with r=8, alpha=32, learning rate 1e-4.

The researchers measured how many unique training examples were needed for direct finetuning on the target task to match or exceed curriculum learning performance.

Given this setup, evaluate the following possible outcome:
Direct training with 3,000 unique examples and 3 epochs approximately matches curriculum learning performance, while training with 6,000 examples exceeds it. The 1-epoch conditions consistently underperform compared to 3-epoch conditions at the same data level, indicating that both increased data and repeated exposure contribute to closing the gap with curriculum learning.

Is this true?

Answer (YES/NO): NO